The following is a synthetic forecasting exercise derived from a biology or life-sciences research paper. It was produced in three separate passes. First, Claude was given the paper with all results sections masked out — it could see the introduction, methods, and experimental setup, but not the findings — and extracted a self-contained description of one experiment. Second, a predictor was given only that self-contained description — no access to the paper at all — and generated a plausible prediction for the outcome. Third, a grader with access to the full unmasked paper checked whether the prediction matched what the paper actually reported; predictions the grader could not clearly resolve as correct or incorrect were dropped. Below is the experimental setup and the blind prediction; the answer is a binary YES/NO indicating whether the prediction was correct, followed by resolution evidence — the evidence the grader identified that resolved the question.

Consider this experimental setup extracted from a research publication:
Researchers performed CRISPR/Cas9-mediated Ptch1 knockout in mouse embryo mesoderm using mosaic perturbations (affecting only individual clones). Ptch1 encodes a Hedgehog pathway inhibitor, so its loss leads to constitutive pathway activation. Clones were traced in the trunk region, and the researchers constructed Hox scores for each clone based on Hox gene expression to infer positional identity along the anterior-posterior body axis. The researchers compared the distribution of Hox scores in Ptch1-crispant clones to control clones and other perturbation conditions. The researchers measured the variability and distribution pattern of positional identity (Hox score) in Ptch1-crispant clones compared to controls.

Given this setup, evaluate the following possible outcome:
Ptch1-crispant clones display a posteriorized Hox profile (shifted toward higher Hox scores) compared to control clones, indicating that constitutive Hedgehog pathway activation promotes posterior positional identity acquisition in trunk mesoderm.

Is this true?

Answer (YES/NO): NO